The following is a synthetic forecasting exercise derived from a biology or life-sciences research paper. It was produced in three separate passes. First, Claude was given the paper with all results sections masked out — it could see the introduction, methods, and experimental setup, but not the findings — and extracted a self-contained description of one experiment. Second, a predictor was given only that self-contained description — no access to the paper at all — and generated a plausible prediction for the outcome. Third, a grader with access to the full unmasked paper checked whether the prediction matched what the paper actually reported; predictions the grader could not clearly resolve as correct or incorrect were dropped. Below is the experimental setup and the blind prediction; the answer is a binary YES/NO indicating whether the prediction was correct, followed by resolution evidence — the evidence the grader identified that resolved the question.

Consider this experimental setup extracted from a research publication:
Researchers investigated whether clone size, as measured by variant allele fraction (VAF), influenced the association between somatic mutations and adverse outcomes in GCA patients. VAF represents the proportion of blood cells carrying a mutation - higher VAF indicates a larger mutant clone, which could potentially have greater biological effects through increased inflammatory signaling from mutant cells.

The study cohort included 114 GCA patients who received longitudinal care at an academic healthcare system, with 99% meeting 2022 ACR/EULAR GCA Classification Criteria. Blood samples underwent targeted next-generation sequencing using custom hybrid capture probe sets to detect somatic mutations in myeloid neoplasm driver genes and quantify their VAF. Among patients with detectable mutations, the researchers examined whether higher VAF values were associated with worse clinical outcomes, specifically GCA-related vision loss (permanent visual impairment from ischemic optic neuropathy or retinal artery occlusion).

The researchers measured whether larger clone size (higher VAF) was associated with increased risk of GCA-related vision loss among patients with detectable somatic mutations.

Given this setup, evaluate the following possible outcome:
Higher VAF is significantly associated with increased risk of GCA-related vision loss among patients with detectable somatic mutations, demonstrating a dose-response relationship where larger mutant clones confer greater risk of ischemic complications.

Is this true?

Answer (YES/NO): YES